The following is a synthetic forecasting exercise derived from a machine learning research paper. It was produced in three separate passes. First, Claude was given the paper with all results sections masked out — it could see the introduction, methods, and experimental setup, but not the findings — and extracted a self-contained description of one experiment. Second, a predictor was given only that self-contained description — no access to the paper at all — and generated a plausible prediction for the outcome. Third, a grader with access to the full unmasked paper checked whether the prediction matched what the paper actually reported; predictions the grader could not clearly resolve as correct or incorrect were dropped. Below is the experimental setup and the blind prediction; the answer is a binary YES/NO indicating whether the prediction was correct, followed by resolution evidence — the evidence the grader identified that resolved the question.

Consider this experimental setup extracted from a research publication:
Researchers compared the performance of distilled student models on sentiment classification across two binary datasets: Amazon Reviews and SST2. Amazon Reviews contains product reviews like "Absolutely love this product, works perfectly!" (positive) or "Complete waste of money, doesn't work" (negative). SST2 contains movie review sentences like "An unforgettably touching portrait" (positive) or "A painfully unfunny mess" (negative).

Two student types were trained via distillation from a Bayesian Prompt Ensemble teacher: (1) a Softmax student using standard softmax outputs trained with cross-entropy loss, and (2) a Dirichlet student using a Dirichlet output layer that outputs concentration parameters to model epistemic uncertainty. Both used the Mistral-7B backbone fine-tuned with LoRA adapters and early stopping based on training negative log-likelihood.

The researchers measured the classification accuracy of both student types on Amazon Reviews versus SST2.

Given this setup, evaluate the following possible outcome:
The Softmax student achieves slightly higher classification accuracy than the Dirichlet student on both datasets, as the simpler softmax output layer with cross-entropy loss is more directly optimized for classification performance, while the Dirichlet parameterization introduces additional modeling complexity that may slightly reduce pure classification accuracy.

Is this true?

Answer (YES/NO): NO